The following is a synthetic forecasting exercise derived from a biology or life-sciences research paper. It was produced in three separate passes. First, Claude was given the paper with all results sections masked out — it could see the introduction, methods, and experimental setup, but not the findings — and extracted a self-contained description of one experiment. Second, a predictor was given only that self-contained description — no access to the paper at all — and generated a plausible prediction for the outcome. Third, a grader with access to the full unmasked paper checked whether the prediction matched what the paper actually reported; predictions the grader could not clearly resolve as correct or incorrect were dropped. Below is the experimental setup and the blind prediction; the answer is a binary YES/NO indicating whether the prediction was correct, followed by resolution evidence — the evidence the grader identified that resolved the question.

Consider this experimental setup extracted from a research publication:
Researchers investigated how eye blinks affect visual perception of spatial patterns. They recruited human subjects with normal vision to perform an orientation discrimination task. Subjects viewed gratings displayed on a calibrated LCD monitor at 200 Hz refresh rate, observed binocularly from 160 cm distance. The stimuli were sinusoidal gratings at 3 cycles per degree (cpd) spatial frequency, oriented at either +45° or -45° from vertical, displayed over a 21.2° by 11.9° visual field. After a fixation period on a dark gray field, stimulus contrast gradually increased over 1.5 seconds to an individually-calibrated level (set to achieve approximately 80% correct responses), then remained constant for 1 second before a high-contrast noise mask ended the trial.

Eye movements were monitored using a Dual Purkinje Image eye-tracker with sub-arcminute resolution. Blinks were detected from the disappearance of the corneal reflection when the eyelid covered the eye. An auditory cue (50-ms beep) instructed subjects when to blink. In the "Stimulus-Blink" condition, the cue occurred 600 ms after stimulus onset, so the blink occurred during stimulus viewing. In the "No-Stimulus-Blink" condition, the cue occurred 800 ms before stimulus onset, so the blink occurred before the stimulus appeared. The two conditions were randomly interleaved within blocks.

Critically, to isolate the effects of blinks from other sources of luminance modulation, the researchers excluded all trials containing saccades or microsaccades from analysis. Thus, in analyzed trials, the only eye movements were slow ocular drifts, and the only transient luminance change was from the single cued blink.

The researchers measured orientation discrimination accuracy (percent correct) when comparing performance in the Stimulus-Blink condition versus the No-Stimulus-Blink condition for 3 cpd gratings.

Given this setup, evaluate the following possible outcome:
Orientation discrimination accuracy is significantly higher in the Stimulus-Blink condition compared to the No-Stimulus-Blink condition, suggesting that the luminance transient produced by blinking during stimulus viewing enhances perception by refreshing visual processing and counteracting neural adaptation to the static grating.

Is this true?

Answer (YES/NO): YES